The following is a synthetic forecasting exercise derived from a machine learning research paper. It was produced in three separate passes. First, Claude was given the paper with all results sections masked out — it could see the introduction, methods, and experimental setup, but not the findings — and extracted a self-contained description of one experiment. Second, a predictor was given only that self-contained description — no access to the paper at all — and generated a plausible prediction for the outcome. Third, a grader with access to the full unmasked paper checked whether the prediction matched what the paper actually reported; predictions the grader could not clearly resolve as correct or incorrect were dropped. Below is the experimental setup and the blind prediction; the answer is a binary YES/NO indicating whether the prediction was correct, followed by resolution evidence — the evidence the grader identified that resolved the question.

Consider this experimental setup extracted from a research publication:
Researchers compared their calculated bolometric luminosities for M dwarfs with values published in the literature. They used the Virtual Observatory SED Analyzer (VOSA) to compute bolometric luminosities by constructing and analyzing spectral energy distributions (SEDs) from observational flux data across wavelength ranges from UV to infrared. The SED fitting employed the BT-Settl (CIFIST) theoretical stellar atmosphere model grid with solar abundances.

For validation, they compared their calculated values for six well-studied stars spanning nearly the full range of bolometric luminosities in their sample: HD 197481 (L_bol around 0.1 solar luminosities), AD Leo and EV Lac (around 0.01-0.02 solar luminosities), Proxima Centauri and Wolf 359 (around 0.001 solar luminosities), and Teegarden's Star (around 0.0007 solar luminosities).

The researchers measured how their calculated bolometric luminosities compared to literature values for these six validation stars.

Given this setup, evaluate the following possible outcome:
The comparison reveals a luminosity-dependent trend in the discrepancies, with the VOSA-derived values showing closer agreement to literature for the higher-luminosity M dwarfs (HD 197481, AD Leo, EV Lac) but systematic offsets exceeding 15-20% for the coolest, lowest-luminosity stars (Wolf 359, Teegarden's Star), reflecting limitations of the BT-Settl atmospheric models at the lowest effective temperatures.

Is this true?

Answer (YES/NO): NO